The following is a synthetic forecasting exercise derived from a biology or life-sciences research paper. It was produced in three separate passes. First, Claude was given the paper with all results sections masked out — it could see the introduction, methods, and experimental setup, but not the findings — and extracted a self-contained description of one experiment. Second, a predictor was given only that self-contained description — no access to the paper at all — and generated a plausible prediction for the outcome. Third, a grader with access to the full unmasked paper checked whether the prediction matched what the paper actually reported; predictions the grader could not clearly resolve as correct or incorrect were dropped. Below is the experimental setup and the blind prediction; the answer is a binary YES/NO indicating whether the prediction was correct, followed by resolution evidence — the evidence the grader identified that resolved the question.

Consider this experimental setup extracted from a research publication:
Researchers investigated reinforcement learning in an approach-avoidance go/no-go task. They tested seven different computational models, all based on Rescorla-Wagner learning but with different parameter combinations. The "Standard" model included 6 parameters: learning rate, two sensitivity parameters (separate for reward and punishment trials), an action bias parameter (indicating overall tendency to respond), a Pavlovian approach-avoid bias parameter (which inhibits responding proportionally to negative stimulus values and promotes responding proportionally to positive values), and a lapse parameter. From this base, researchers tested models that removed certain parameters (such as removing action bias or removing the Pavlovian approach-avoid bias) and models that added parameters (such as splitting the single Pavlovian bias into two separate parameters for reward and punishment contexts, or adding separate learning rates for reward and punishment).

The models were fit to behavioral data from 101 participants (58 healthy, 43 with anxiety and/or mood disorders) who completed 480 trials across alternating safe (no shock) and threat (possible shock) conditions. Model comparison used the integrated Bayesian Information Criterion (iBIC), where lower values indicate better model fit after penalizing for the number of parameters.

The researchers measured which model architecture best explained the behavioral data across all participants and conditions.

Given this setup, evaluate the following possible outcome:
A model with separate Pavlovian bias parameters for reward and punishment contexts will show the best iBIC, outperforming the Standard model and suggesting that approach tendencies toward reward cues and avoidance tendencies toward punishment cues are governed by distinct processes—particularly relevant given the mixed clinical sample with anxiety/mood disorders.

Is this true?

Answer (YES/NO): YES